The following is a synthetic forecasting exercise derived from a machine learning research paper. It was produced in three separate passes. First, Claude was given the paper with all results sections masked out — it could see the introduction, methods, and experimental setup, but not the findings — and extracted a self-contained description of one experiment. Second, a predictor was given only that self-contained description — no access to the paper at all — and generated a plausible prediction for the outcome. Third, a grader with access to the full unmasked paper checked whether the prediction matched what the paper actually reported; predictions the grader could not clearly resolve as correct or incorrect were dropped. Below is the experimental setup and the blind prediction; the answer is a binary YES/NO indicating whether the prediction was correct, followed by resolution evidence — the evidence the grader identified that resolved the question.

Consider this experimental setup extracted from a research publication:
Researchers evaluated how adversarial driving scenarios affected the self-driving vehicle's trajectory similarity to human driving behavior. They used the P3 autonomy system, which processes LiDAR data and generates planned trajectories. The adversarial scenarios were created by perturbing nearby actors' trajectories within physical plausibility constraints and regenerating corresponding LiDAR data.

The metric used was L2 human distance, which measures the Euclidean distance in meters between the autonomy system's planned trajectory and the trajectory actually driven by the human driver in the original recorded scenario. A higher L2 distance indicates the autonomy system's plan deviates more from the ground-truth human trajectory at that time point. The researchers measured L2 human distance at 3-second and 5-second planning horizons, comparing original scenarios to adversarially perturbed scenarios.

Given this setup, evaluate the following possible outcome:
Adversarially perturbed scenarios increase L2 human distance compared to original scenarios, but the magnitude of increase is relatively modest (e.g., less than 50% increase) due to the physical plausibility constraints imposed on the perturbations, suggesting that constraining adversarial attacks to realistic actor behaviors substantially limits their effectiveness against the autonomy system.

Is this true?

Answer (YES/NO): NO